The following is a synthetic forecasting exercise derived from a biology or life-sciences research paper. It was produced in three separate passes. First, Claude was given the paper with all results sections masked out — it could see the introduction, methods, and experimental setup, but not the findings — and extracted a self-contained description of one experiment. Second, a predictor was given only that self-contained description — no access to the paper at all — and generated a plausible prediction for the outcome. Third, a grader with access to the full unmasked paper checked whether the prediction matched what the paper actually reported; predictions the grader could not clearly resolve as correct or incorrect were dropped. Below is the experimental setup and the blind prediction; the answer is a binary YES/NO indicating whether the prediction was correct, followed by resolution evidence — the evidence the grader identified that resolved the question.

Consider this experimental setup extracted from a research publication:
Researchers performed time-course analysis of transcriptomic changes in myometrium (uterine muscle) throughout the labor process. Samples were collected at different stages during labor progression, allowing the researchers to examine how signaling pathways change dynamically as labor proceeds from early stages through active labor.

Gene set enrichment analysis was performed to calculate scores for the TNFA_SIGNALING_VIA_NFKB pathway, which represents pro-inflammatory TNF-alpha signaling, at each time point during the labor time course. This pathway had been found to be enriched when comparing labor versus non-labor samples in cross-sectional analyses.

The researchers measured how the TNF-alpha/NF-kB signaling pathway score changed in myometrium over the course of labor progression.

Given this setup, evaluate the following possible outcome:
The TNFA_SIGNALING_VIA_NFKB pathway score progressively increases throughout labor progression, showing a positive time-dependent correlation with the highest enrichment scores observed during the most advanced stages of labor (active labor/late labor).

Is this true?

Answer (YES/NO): YES